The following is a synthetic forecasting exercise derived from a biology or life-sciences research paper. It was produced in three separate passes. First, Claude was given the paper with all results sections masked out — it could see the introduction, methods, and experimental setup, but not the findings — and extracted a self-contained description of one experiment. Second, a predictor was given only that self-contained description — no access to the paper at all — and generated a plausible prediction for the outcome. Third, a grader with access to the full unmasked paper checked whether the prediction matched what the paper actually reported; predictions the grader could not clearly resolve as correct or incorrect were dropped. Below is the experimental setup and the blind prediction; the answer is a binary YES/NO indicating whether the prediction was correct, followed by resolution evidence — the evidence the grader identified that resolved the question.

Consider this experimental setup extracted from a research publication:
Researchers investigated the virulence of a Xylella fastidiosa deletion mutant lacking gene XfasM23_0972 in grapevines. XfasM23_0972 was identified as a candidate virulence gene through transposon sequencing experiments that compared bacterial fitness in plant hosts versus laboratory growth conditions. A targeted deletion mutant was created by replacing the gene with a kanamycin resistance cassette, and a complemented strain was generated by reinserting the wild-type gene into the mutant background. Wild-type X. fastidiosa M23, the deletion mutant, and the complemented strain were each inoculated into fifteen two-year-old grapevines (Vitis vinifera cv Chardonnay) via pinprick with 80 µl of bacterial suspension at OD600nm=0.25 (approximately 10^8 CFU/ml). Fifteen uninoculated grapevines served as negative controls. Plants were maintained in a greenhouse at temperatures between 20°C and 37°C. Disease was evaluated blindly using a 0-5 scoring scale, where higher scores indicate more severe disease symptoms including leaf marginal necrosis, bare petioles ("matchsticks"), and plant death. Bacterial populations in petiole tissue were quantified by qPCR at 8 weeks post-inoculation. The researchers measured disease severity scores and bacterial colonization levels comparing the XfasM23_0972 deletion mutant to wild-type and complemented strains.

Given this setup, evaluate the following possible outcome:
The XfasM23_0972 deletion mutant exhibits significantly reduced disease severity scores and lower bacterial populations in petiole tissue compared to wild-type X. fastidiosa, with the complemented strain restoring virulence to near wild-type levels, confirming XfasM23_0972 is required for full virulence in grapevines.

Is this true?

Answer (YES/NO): NO